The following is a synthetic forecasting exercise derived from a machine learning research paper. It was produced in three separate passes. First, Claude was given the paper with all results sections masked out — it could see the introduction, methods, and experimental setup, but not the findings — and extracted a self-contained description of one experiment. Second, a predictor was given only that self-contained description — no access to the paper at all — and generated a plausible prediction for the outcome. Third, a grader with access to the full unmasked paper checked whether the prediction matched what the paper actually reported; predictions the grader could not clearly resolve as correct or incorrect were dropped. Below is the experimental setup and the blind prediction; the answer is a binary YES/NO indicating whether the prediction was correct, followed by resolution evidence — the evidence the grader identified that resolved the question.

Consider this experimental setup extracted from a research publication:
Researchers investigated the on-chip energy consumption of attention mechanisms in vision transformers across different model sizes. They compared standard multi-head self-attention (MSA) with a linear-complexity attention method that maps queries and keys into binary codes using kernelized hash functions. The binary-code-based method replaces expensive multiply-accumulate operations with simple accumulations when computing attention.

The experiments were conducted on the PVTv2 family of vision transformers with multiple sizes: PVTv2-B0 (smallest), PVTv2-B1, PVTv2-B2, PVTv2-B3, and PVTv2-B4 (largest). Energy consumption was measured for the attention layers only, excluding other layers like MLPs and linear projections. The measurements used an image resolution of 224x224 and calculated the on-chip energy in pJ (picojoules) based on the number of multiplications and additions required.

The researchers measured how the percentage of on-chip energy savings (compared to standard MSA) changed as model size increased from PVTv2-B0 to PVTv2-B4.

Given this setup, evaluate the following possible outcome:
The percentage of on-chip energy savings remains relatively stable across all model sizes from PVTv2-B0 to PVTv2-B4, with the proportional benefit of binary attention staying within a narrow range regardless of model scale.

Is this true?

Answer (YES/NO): NO